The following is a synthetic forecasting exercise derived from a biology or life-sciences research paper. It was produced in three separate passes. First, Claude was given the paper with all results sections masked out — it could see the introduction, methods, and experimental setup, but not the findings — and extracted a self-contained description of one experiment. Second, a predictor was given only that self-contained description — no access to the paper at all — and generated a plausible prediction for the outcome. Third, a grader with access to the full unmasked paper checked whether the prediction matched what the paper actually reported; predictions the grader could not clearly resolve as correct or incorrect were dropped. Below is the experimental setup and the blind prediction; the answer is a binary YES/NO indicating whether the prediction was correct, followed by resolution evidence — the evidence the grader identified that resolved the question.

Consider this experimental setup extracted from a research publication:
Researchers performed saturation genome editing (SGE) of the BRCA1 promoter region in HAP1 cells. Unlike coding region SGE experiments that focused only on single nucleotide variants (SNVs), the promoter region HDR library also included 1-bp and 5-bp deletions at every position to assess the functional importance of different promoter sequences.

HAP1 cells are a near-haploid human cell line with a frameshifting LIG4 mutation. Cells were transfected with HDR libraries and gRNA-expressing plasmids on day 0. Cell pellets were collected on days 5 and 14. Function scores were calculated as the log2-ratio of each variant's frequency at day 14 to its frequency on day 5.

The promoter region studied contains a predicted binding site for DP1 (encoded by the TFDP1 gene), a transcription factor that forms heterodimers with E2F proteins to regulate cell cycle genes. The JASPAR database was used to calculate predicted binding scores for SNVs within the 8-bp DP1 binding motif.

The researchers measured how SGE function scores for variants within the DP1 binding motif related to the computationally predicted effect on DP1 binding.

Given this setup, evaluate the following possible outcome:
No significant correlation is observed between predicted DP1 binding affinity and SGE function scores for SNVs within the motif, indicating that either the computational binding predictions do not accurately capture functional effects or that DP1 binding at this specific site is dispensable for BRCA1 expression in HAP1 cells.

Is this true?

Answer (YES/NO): NO